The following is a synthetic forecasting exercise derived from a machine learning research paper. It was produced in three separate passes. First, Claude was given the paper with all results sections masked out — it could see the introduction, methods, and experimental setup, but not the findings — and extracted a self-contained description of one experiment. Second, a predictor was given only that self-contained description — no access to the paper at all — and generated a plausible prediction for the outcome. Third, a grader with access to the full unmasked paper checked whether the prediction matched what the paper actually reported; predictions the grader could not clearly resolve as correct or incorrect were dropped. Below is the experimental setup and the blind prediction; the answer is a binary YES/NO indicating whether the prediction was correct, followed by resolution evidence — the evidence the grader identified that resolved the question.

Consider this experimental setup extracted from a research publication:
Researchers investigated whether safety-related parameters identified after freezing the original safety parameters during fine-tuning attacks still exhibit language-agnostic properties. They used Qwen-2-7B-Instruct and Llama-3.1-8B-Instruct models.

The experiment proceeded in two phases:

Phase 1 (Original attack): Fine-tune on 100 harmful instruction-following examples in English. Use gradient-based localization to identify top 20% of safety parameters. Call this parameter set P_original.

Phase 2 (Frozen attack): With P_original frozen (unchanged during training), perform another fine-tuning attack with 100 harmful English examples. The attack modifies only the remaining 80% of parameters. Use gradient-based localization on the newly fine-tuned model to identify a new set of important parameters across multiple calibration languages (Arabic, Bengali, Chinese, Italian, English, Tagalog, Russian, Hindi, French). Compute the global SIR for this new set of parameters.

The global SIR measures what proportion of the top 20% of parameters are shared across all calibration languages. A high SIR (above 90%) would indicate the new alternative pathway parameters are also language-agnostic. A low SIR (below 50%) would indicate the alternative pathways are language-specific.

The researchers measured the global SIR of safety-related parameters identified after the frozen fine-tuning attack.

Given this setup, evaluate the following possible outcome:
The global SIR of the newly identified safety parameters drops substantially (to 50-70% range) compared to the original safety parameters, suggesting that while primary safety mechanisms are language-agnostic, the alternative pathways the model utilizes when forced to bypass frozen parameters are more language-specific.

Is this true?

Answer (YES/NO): NO